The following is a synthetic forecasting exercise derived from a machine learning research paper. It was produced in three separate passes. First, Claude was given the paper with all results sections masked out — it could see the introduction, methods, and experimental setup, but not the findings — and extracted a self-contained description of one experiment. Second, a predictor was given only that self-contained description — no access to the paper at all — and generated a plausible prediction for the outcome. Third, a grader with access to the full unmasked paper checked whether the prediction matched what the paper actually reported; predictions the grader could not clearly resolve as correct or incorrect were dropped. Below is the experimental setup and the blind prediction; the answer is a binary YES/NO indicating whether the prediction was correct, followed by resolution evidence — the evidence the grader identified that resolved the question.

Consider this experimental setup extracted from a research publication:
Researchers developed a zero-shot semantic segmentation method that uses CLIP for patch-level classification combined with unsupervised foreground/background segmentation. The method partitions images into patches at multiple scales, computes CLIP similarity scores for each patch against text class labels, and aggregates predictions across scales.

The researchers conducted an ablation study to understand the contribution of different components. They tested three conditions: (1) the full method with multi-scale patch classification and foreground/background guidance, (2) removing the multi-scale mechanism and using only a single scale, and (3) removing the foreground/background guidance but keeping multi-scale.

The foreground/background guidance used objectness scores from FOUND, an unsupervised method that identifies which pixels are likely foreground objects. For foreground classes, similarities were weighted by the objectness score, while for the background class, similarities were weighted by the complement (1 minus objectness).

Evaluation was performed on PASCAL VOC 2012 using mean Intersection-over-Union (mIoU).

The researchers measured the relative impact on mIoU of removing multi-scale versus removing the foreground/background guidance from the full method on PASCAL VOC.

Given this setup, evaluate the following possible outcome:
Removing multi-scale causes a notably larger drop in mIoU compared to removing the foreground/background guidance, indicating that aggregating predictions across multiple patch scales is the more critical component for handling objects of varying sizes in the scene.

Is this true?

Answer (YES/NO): NO